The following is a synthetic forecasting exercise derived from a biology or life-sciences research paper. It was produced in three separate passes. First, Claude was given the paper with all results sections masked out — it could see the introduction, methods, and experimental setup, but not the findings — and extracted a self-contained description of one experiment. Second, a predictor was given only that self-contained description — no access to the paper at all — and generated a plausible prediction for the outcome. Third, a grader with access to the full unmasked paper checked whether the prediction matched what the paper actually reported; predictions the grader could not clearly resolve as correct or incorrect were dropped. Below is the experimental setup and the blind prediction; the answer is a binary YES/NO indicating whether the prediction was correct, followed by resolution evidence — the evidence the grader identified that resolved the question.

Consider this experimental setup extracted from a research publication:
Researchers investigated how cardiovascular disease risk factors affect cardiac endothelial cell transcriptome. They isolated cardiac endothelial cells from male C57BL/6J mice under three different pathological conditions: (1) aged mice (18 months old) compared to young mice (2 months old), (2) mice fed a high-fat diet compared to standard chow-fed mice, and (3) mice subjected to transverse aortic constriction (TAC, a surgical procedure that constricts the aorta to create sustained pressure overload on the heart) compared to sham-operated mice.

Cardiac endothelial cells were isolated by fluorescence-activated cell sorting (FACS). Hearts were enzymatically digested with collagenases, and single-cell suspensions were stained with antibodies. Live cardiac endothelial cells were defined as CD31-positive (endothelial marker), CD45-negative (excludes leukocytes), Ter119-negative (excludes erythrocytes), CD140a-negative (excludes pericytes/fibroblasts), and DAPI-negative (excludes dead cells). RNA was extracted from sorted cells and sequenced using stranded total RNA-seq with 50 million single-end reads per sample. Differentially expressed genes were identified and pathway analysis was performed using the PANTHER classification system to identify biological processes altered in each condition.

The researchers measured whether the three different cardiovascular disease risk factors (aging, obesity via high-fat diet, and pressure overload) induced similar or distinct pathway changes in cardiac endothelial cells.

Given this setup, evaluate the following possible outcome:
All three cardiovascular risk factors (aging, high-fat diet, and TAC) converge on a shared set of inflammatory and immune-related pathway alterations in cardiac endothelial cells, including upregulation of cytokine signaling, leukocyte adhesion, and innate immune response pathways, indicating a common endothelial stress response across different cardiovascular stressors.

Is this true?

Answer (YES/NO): NO